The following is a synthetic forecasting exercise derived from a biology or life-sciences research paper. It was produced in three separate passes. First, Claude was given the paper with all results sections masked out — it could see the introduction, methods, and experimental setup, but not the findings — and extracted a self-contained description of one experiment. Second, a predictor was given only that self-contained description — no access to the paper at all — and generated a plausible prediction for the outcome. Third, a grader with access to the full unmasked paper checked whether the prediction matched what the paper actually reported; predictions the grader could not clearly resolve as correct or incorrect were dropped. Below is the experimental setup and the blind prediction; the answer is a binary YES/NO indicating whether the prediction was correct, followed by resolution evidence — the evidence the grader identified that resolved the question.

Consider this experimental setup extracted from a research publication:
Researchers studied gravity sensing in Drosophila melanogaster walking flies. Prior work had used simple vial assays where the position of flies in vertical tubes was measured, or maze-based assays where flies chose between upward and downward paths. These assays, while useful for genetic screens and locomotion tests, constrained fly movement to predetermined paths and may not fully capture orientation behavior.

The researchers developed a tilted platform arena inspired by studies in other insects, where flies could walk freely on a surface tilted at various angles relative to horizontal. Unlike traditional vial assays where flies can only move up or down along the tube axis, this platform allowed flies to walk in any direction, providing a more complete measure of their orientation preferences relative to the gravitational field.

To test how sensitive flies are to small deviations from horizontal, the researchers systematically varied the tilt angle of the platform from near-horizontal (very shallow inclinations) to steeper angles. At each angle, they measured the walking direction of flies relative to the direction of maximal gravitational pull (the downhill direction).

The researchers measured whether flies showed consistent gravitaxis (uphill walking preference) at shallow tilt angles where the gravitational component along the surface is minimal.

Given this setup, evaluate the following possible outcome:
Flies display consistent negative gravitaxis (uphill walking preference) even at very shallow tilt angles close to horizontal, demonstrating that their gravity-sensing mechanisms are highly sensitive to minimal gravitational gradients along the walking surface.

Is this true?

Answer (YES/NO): YES